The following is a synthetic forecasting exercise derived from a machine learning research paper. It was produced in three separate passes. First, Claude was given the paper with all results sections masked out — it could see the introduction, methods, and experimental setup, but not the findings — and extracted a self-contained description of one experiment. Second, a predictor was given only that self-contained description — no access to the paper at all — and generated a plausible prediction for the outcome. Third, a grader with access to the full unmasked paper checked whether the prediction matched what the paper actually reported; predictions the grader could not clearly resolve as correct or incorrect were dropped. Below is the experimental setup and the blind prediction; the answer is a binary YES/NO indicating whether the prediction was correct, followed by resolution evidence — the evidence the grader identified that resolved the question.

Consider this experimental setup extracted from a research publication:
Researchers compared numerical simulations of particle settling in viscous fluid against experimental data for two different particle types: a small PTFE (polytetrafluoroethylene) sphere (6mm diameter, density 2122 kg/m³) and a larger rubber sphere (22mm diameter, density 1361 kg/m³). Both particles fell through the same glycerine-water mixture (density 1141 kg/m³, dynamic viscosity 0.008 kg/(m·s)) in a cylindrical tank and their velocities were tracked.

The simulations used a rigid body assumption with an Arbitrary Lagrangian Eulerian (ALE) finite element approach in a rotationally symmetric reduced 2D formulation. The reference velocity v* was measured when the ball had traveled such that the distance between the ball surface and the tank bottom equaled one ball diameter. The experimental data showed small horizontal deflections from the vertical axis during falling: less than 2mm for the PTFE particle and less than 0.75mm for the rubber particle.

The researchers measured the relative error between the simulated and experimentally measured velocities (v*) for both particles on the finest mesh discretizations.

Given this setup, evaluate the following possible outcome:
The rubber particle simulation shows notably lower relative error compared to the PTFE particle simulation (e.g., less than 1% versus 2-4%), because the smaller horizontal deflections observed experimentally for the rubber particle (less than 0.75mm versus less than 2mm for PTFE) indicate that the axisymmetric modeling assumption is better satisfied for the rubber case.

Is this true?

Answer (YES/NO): NO